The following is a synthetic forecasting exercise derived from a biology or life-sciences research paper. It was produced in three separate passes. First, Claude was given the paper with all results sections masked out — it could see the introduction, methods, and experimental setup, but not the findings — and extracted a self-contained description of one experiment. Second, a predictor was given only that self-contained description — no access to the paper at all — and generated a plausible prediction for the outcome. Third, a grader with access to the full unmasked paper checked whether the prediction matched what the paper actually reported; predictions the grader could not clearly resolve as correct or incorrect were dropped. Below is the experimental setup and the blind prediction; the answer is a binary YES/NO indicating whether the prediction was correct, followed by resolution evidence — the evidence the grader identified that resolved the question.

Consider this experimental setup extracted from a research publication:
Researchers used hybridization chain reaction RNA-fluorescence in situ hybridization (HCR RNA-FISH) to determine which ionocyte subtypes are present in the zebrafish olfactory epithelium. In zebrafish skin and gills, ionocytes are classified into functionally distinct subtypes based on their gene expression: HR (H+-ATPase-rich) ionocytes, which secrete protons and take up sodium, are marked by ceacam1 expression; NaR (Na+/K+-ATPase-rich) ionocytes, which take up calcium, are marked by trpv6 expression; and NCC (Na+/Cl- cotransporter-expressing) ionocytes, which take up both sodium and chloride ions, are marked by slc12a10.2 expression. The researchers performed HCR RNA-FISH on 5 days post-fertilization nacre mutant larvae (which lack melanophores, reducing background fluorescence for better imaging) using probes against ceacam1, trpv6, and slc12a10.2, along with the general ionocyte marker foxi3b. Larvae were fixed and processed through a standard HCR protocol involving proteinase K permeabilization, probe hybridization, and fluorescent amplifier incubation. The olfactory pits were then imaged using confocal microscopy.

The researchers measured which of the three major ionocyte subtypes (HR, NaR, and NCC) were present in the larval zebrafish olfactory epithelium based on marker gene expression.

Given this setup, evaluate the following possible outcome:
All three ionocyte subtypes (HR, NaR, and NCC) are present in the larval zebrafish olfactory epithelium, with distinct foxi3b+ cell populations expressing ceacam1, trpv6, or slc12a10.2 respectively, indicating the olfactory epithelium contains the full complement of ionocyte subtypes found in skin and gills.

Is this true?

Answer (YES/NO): YES